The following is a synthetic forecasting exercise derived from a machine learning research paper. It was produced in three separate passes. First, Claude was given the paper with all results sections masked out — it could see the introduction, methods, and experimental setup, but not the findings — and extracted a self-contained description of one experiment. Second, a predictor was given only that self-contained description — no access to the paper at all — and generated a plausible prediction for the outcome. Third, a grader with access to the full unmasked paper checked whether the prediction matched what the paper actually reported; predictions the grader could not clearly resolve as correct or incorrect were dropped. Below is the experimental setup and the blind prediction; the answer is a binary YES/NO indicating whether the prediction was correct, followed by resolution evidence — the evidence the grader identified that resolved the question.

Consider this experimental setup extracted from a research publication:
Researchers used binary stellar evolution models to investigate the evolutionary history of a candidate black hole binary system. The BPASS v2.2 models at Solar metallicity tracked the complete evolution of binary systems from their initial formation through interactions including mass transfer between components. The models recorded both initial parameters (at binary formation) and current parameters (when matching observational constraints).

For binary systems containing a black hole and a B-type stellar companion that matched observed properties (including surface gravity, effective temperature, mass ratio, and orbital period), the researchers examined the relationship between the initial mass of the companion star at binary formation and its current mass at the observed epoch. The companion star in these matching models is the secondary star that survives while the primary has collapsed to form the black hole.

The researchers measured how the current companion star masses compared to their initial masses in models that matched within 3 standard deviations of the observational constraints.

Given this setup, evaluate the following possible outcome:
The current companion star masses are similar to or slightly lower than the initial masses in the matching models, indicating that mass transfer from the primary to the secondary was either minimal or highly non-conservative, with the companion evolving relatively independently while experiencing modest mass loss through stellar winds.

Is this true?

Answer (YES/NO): NO